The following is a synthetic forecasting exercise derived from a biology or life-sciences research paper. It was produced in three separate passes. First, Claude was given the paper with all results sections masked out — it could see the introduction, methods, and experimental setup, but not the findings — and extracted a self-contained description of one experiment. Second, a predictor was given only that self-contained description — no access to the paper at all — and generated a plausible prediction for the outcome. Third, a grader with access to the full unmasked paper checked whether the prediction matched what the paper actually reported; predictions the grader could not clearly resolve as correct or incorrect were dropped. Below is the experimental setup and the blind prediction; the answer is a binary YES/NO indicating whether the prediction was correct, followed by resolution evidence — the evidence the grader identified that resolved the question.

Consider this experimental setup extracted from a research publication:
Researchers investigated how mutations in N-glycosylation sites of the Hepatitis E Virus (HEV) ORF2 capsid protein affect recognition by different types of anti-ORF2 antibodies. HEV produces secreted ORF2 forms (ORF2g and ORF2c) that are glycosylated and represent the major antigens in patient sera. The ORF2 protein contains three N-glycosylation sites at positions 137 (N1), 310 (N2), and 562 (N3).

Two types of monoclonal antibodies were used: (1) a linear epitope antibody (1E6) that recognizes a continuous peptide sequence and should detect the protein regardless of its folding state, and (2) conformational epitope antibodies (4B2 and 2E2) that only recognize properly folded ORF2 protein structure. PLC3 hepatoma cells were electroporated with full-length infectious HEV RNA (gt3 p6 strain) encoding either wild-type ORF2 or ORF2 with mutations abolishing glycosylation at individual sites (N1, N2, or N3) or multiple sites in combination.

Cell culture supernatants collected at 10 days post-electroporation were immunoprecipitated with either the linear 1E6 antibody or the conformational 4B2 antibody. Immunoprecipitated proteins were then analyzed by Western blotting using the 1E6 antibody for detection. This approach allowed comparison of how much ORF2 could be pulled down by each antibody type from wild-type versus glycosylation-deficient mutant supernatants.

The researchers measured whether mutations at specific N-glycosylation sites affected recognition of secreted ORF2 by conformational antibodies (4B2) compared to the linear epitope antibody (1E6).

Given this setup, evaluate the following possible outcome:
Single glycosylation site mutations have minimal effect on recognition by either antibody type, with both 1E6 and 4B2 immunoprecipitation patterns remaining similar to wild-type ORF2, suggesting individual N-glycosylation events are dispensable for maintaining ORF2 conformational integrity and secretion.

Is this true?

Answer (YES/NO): YES